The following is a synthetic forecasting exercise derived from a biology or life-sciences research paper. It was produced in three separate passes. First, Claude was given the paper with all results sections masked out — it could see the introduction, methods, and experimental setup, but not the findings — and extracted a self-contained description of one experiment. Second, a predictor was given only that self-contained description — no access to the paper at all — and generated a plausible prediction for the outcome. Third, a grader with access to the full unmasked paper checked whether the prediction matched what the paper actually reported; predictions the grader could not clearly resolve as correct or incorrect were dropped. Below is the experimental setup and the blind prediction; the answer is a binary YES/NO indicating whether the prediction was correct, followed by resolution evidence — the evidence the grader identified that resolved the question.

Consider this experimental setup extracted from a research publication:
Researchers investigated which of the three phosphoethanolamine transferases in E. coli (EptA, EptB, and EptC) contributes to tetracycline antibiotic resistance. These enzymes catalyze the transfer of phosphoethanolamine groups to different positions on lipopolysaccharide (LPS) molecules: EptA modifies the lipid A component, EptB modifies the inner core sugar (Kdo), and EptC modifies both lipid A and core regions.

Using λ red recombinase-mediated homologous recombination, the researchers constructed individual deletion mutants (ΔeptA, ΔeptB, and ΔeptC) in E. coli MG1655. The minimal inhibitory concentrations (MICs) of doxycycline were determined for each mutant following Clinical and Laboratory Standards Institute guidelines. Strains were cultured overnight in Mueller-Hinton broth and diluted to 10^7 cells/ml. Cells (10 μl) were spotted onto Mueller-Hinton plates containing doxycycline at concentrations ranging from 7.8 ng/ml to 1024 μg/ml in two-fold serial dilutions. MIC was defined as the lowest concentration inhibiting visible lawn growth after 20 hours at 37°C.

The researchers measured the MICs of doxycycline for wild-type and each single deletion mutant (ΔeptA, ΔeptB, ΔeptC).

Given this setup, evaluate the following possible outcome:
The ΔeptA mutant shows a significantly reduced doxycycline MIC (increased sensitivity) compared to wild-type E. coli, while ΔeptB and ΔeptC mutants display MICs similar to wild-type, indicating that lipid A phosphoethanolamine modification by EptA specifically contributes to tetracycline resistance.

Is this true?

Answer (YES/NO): NO